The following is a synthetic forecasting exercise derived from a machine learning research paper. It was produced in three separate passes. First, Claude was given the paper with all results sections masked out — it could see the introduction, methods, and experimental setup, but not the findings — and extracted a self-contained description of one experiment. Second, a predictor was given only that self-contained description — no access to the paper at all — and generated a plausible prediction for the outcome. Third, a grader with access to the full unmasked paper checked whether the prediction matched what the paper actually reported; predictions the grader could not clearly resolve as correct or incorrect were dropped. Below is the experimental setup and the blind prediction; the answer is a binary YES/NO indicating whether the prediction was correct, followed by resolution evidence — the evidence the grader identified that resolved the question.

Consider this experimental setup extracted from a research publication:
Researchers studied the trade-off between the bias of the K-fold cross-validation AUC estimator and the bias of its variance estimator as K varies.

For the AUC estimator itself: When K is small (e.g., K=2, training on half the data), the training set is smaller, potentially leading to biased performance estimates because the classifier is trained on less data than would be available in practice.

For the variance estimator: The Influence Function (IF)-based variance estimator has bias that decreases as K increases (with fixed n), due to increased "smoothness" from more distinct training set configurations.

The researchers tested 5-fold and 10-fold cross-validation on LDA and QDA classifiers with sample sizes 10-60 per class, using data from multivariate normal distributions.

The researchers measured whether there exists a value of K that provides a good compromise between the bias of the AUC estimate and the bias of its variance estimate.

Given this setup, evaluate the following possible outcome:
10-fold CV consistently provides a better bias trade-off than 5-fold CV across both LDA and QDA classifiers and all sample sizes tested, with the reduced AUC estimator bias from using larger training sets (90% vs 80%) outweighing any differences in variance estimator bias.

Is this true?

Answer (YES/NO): NO